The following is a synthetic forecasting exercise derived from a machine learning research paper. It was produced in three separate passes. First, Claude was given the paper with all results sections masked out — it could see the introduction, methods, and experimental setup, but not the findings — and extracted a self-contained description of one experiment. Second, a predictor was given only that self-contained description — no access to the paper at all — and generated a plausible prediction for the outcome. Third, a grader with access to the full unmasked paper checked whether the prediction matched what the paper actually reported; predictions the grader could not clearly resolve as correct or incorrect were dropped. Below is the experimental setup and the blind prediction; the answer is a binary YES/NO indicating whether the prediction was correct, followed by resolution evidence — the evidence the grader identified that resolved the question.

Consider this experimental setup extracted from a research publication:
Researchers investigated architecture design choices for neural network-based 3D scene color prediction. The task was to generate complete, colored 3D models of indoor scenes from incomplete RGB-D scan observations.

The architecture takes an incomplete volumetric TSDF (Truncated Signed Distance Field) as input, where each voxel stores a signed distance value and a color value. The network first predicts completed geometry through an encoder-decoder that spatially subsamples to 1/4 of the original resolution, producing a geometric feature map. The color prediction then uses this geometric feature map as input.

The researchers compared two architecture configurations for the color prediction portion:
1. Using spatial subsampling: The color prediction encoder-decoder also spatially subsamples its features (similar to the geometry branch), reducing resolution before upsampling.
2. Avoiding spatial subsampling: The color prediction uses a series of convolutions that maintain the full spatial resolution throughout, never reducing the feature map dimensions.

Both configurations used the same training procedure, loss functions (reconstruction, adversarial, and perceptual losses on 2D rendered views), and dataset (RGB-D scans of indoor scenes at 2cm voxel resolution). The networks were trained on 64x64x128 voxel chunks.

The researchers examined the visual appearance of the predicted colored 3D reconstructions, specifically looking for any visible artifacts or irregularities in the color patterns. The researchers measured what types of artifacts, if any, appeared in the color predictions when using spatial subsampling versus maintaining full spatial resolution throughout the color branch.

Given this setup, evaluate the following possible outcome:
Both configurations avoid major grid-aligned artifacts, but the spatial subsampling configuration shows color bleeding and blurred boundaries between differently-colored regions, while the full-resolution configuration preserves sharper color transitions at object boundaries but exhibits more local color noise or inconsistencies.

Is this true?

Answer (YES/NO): NO